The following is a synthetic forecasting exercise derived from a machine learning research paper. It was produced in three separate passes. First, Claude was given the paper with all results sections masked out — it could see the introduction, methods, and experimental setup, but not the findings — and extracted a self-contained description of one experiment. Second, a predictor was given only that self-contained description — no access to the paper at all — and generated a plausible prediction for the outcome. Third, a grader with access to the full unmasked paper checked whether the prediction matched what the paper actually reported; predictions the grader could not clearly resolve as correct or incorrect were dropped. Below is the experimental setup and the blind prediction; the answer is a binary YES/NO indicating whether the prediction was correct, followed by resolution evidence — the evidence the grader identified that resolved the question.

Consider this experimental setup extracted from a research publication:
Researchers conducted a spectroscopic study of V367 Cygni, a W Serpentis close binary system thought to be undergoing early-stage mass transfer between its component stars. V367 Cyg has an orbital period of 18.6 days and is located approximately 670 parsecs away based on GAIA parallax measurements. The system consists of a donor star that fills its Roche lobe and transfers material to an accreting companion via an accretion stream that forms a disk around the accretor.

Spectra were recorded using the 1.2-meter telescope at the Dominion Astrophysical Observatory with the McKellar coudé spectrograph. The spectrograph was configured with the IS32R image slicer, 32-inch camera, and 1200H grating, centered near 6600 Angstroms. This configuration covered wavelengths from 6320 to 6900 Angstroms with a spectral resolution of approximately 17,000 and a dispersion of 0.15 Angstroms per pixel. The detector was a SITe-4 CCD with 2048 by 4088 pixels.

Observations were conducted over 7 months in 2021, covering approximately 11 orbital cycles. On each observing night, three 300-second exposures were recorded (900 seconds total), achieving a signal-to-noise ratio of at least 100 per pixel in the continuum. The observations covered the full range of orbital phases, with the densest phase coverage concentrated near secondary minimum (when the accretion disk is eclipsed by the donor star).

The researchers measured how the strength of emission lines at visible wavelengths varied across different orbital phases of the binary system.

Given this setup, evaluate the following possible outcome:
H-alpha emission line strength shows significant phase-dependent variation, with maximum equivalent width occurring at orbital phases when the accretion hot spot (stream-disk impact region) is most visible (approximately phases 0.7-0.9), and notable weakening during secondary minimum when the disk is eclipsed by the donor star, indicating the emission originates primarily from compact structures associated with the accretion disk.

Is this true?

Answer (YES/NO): NO